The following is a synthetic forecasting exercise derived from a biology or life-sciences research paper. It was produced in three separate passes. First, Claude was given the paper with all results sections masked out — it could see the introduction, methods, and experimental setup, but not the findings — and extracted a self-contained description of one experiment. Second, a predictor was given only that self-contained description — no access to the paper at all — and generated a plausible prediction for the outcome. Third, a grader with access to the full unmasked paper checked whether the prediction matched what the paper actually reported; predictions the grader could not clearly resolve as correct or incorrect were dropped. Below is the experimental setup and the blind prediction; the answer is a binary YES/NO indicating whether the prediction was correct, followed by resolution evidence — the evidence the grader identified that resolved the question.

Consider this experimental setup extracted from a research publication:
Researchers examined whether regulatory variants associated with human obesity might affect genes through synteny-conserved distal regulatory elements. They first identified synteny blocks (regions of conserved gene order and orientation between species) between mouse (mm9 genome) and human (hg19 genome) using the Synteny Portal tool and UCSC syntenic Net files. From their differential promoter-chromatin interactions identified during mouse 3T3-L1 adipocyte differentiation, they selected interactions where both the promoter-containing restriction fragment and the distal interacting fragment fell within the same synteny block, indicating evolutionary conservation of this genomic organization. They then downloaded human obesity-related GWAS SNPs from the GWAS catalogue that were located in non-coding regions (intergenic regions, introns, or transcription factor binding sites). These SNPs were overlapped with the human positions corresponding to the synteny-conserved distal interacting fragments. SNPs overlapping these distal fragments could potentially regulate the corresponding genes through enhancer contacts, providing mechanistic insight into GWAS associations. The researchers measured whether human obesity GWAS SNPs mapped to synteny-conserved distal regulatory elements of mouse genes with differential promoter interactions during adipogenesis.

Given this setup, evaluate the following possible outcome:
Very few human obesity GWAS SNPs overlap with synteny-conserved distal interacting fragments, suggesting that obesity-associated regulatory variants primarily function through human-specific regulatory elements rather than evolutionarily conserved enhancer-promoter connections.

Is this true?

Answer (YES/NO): NO